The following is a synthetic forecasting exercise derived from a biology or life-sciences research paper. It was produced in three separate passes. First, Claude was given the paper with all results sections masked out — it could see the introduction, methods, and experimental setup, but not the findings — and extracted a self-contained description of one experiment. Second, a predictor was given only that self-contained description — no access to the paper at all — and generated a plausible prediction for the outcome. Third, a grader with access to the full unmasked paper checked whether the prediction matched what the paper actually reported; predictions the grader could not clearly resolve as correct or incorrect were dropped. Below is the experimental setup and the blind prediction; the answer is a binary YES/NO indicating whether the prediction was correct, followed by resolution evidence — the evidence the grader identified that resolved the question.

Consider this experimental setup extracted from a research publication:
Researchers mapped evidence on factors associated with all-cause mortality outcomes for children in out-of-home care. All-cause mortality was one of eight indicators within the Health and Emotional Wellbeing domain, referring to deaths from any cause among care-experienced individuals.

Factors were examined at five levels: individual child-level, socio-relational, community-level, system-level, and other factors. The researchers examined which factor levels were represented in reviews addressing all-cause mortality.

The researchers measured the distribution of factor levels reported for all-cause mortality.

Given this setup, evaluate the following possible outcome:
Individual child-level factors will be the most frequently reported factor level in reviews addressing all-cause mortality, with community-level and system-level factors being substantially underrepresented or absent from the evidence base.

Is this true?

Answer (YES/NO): NO